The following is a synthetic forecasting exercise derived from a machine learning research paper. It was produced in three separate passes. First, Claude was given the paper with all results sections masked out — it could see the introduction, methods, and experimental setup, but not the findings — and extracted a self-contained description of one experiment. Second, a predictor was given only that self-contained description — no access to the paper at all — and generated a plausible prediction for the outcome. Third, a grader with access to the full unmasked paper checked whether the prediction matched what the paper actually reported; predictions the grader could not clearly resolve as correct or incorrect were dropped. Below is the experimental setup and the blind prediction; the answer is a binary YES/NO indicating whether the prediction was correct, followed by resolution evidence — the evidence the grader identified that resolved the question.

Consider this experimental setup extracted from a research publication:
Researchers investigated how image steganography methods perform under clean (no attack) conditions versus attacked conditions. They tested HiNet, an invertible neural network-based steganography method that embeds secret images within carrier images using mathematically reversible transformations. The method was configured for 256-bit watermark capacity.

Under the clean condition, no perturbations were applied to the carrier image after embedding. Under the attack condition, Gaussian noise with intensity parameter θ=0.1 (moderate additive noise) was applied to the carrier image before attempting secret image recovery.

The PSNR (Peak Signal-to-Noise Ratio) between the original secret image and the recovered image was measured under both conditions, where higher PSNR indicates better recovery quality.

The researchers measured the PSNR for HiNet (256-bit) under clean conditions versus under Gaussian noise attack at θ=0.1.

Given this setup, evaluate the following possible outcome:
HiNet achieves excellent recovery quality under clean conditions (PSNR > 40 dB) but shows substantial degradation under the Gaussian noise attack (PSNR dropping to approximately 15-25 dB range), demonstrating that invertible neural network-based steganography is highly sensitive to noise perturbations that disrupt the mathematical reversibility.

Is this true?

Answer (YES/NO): NO